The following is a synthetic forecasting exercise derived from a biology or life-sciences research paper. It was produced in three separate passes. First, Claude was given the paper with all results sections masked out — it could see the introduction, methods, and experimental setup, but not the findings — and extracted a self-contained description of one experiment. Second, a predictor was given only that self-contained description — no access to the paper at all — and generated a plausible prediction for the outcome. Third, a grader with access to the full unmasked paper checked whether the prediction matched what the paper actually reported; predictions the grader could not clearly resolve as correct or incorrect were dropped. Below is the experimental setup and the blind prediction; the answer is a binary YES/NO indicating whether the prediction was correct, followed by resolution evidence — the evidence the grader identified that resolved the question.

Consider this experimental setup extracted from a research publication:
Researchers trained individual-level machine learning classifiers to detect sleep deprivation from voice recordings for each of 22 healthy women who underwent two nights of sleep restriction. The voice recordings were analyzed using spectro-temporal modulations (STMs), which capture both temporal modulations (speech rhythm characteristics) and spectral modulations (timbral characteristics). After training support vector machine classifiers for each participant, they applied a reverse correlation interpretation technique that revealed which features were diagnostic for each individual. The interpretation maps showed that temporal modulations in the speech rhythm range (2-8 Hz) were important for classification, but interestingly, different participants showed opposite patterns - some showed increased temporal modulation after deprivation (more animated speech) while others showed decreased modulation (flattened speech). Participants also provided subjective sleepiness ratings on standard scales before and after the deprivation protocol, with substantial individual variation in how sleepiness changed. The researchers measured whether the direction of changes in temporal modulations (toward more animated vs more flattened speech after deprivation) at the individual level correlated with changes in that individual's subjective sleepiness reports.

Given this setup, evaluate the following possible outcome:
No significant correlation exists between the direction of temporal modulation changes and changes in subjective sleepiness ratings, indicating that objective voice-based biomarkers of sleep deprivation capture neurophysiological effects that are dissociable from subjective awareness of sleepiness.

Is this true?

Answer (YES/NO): NO